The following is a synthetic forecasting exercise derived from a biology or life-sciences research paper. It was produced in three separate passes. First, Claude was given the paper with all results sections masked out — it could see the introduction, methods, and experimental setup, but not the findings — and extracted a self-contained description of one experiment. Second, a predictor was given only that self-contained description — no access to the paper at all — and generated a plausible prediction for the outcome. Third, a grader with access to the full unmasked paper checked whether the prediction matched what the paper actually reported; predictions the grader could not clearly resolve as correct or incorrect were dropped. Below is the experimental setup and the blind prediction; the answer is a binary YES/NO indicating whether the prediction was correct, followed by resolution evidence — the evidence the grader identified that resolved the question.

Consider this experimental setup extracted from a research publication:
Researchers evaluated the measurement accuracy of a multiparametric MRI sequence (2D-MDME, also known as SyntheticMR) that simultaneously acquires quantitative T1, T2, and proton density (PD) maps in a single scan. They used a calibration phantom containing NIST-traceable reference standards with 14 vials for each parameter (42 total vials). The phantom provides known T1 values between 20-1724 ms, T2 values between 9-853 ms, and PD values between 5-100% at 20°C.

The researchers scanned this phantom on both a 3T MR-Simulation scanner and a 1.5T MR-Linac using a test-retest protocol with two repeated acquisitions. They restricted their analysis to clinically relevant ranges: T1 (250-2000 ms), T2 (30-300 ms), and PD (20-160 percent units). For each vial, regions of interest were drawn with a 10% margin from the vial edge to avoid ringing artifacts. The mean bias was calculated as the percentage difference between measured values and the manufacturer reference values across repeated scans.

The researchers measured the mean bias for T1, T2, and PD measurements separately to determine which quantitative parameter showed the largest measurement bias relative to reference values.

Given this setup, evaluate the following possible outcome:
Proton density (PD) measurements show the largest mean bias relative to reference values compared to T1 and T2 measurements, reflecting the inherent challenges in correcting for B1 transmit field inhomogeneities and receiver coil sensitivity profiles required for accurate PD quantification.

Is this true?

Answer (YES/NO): NO